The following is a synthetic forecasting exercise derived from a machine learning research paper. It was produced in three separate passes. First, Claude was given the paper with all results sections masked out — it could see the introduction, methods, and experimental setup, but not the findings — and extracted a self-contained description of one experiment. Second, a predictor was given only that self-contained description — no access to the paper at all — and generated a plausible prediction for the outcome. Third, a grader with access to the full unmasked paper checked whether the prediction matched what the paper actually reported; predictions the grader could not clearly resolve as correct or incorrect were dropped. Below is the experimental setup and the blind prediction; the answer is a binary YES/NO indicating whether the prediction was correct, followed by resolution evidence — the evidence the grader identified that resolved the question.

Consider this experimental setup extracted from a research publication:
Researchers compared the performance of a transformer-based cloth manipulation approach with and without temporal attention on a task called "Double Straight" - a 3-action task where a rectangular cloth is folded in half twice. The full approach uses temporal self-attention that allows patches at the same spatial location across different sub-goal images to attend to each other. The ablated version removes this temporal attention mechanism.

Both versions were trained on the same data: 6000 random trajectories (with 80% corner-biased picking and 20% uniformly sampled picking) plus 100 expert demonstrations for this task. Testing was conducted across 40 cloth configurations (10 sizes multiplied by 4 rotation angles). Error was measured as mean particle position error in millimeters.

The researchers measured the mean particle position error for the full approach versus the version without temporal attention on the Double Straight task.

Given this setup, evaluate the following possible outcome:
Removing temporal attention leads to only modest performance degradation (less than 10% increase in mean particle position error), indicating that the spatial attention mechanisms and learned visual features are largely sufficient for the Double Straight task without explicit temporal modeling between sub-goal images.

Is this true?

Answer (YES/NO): YES